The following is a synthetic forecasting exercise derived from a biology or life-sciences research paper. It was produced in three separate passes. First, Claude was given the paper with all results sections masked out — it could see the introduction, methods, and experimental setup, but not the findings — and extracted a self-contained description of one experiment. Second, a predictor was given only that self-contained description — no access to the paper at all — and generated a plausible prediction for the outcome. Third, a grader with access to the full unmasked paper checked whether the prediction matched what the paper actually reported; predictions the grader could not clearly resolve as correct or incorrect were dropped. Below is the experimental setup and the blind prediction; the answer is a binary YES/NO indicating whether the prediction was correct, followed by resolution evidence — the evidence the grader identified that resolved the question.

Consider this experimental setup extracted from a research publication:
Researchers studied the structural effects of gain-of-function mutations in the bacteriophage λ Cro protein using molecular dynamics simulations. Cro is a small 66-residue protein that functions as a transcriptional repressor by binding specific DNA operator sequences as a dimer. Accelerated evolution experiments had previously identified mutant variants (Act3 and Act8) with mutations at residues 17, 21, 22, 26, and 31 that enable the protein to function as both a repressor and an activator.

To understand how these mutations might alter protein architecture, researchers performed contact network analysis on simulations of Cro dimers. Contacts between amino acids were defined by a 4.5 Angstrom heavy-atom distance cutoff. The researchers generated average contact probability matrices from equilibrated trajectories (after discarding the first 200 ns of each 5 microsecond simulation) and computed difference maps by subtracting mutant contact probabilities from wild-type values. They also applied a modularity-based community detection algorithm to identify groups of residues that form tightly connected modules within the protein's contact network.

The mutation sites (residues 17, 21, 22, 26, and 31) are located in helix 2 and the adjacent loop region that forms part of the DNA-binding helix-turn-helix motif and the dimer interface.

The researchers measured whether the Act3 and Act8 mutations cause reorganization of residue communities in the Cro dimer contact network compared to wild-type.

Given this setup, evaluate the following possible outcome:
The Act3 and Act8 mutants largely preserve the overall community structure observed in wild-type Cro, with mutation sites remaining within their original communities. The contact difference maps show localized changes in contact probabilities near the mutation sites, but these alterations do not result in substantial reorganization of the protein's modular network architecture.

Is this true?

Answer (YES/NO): YES